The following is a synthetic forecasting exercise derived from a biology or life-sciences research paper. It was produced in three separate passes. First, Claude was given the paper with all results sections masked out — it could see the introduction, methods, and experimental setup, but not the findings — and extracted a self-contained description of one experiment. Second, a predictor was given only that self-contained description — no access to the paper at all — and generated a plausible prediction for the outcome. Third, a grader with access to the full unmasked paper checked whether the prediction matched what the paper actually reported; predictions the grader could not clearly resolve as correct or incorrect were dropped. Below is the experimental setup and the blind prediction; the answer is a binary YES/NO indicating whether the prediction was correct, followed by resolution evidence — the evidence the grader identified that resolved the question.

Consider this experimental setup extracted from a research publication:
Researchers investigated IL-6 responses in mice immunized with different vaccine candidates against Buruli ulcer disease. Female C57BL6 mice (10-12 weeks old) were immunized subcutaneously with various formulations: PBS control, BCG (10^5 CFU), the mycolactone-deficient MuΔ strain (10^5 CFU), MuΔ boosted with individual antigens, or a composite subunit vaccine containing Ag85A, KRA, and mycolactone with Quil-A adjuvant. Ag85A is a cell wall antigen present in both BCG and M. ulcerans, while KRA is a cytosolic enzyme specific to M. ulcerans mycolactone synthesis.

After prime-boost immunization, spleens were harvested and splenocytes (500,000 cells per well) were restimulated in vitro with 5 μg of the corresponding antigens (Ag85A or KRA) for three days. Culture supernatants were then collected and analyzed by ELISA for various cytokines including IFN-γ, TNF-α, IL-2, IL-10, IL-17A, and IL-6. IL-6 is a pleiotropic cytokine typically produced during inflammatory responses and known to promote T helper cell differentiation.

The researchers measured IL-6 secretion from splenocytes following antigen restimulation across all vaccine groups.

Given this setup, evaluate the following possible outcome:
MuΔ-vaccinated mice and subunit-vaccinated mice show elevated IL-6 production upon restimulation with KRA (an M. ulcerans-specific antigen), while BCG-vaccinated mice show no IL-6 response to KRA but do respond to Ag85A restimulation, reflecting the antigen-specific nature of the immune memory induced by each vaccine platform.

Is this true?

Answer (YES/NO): NO